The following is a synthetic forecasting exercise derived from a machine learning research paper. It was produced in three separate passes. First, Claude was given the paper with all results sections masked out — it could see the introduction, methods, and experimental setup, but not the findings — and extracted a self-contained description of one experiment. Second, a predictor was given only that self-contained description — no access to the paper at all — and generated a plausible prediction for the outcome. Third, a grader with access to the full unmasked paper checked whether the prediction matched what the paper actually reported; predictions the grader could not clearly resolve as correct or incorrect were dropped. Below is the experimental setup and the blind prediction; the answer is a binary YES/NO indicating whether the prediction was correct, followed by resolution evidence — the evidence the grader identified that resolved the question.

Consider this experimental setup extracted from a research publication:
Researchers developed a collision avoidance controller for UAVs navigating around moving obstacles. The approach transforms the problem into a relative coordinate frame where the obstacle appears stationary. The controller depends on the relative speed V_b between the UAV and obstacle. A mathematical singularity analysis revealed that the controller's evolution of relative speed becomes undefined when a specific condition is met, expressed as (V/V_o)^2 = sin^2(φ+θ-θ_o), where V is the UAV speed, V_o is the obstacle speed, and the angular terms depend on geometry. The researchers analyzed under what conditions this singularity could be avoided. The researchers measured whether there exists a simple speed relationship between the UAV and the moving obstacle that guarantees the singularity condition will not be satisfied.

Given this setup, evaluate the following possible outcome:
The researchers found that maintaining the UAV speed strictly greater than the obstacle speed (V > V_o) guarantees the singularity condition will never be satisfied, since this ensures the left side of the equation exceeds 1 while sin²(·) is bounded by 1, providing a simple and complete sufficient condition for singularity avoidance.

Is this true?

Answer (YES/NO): YES